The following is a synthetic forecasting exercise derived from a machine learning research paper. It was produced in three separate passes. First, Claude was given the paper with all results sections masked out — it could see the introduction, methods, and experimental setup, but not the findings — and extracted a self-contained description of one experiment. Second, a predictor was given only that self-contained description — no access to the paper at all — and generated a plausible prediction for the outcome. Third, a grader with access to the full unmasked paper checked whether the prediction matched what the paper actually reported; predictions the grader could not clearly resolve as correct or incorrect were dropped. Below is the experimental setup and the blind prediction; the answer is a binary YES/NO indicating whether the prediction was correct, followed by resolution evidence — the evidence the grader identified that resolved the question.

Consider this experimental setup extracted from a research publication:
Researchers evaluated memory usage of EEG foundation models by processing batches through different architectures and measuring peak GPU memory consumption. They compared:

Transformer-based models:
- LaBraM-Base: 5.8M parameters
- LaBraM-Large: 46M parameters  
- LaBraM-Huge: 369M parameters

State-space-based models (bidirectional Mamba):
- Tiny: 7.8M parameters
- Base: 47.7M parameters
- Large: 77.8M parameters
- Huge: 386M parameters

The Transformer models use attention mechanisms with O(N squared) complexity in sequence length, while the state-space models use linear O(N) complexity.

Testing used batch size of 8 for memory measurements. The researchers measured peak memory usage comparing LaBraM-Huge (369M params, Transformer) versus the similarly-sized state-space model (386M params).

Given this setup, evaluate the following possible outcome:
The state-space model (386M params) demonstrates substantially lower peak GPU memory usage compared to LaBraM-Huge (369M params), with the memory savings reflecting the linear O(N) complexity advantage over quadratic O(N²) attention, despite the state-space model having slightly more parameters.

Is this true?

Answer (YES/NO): YES